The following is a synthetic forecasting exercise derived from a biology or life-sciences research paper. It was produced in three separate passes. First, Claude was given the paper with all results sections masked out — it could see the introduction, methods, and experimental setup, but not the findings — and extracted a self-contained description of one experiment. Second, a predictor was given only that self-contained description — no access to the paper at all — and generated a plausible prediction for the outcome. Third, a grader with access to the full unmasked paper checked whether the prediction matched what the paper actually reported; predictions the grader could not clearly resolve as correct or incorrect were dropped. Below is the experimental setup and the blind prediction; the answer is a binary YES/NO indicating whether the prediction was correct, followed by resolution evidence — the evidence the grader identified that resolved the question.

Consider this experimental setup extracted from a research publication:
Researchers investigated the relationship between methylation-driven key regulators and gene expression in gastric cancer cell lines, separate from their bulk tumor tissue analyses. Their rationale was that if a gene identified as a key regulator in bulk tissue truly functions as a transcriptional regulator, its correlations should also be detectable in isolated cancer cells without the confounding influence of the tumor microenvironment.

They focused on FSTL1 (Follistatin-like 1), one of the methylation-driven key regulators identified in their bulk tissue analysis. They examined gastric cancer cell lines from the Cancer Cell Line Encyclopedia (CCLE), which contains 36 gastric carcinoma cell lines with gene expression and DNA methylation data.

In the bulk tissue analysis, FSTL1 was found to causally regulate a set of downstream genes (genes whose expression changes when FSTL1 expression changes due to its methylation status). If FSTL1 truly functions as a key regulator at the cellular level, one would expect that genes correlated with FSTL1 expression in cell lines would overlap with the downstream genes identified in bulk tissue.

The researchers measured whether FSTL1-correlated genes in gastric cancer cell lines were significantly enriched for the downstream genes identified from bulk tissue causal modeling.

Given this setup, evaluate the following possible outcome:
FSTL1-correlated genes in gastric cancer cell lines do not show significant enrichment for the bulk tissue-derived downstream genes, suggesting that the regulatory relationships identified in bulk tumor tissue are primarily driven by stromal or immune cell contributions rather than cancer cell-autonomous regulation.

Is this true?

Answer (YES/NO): NO